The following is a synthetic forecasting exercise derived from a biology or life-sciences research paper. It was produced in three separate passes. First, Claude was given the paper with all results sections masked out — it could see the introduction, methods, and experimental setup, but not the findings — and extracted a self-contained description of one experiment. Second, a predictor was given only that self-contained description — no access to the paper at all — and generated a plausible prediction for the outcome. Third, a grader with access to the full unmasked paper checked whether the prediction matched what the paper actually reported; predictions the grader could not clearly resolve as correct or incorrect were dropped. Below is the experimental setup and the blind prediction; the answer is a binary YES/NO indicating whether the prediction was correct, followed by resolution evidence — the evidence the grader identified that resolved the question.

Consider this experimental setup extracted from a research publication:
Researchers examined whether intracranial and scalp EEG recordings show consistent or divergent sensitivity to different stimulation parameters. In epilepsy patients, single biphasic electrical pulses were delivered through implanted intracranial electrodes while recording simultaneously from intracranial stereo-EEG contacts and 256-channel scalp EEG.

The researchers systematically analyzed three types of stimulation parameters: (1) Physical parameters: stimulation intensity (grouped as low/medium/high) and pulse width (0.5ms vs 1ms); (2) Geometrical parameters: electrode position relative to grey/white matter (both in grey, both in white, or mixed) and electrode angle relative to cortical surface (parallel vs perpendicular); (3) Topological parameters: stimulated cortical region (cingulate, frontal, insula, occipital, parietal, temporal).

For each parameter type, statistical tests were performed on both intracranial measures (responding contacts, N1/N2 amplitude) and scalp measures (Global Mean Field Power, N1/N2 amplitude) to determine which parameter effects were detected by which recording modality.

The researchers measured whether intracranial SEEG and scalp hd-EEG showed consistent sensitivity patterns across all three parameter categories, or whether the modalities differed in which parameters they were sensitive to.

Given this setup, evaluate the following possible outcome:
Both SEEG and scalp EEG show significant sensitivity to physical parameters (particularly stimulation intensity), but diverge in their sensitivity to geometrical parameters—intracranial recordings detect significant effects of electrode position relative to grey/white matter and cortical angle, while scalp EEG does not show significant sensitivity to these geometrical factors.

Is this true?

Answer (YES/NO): NO